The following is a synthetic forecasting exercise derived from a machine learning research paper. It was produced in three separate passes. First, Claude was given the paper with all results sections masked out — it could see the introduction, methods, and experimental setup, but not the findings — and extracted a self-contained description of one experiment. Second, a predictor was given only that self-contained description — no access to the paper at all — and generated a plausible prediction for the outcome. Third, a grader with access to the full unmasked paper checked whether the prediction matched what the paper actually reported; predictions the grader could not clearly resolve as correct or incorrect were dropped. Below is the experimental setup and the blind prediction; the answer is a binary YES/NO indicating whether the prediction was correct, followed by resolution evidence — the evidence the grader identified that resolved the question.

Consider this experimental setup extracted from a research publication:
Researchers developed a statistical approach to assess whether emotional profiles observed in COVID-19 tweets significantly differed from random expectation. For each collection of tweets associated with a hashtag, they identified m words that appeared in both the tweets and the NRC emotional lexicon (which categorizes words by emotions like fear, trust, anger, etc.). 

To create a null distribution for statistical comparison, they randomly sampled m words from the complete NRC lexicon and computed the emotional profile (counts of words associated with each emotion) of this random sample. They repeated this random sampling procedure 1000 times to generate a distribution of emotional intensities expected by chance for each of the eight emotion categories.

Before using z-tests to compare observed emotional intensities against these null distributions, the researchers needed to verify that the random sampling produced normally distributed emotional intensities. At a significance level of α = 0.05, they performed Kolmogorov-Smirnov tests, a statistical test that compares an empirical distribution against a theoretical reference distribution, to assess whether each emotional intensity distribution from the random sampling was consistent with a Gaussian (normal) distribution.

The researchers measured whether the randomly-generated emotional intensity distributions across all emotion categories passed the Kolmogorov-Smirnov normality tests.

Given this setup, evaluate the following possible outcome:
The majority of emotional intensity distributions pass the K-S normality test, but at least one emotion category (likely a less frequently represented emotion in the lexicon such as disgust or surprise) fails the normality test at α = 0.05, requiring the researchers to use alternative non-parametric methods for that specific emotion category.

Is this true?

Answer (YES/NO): NO